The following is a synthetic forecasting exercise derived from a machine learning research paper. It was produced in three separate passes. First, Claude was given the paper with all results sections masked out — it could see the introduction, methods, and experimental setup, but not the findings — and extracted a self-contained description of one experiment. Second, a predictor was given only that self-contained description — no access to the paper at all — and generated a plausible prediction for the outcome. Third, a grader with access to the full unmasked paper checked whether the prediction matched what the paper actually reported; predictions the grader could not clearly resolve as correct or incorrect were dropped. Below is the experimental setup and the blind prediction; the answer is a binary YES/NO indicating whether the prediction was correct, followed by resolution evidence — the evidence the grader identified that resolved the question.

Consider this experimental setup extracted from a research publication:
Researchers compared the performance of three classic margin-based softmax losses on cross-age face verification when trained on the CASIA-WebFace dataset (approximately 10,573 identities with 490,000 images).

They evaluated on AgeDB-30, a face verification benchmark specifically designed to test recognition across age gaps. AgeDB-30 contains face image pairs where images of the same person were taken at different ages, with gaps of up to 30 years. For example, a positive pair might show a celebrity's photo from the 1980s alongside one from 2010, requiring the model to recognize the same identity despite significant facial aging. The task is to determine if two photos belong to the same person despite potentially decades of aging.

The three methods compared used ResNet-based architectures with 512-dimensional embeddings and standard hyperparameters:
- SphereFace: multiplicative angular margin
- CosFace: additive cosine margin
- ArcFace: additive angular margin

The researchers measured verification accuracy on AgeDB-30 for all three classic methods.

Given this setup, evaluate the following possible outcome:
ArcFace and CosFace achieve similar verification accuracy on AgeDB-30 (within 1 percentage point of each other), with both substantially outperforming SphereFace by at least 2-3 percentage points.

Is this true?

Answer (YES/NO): NO